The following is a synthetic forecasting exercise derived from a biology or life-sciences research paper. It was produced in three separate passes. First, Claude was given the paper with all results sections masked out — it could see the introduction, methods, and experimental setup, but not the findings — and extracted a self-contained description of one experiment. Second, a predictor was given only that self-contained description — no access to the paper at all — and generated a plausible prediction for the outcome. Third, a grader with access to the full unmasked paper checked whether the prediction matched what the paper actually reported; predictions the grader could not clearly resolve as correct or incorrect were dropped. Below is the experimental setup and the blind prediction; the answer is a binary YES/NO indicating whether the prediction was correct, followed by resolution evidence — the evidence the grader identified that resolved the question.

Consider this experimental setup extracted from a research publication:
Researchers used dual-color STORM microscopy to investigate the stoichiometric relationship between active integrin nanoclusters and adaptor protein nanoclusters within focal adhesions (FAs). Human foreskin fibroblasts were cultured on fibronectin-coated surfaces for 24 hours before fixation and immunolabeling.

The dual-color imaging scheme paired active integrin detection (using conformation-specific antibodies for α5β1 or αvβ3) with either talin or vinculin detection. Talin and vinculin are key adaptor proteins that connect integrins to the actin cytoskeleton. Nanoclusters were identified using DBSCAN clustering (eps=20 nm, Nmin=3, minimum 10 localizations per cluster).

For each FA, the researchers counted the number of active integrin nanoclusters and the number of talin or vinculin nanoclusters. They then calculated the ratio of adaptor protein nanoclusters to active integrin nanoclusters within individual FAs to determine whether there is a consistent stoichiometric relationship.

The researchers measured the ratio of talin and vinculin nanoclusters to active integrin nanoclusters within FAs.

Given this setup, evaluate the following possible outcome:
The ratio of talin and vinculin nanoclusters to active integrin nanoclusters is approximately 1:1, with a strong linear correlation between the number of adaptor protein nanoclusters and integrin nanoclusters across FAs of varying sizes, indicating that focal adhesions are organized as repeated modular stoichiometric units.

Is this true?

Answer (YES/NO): NO